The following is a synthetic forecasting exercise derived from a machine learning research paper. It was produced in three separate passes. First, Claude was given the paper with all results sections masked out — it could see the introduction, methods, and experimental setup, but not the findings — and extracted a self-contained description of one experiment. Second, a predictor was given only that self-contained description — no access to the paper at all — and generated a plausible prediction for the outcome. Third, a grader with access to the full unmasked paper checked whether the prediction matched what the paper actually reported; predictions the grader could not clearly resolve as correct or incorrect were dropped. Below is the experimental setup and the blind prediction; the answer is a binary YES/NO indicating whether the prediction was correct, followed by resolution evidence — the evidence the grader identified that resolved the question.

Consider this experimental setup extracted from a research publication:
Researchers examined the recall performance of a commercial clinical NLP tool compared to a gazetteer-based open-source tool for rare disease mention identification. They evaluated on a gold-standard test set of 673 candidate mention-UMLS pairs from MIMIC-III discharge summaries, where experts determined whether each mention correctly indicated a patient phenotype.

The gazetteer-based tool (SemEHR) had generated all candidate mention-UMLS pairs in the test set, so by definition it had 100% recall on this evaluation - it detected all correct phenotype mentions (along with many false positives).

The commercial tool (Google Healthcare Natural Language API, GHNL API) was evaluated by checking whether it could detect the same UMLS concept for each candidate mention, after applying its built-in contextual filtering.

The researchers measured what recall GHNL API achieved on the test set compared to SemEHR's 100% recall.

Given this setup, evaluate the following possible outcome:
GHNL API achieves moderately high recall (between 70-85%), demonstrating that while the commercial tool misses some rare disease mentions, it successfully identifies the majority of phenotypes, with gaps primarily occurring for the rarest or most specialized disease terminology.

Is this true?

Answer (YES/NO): YES